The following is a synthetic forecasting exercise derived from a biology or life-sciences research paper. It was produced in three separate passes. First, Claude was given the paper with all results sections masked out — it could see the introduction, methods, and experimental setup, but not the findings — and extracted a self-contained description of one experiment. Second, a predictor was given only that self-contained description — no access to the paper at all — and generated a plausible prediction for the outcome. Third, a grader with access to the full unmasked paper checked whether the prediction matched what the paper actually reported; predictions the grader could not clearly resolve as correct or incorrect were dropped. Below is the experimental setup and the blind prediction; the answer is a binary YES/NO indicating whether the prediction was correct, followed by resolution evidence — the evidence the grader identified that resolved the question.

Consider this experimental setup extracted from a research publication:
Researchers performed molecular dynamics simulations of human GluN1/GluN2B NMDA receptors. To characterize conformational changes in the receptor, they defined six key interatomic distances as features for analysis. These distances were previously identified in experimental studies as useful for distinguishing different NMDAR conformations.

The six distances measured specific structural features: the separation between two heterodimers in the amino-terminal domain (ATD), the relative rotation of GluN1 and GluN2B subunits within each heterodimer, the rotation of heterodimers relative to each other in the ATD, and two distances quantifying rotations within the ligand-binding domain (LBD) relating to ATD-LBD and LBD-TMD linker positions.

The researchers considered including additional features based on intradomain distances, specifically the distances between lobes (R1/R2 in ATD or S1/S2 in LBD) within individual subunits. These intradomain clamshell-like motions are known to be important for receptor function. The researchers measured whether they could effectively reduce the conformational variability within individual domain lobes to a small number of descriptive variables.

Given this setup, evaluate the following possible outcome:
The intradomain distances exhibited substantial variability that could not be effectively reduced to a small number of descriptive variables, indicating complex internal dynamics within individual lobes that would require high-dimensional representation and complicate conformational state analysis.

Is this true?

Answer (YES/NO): YES